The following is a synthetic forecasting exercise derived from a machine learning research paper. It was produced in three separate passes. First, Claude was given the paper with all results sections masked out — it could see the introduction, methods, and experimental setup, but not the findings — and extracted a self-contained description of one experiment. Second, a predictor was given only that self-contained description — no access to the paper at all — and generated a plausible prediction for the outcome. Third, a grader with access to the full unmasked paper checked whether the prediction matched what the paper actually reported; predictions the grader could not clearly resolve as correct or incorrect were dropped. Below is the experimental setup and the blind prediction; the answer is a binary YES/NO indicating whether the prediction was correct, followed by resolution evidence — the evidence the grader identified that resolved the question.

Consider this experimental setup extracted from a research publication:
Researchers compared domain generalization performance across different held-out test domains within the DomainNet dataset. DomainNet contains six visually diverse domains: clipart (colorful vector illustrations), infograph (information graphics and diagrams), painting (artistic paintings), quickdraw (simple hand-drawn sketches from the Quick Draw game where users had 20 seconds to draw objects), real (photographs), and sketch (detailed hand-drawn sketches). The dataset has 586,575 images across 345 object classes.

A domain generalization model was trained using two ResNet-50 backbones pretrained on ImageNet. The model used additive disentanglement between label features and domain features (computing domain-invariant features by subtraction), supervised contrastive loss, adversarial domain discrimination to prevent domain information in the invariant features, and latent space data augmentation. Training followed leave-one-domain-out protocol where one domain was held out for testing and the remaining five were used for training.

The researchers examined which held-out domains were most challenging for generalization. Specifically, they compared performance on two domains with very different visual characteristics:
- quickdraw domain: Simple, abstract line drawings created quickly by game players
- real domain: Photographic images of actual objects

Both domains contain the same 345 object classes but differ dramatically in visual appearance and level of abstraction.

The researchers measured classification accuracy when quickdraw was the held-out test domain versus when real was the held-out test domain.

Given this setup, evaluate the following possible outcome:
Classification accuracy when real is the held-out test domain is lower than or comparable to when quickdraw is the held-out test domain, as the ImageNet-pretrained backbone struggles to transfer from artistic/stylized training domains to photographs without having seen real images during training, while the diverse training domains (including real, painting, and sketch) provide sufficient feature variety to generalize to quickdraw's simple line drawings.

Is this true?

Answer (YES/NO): NO